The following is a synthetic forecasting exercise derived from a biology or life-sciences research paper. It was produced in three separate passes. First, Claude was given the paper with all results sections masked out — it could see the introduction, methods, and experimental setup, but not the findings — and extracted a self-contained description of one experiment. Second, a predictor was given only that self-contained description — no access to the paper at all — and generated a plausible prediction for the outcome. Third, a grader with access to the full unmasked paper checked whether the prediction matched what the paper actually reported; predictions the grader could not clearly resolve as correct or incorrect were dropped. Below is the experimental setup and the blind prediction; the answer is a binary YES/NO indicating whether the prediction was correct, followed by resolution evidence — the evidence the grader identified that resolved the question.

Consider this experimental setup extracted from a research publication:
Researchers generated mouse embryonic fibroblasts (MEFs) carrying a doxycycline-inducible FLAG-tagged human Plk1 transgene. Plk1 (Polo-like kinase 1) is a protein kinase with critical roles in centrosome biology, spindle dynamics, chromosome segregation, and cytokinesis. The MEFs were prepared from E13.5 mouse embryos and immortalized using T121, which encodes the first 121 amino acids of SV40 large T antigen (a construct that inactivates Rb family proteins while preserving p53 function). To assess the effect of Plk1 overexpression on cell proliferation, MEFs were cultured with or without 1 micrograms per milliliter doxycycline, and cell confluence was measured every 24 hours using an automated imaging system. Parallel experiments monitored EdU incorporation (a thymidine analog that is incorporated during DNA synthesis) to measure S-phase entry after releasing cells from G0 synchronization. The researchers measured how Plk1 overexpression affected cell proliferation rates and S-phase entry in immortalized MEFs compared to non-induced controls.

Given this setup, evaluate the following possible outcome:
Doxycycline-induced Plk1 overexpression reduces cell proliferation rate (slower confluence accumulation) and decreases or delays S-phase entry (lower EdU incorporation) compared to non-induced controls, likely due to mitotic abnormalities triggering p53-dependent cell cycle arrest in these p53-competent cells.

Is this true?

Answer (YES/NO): NO